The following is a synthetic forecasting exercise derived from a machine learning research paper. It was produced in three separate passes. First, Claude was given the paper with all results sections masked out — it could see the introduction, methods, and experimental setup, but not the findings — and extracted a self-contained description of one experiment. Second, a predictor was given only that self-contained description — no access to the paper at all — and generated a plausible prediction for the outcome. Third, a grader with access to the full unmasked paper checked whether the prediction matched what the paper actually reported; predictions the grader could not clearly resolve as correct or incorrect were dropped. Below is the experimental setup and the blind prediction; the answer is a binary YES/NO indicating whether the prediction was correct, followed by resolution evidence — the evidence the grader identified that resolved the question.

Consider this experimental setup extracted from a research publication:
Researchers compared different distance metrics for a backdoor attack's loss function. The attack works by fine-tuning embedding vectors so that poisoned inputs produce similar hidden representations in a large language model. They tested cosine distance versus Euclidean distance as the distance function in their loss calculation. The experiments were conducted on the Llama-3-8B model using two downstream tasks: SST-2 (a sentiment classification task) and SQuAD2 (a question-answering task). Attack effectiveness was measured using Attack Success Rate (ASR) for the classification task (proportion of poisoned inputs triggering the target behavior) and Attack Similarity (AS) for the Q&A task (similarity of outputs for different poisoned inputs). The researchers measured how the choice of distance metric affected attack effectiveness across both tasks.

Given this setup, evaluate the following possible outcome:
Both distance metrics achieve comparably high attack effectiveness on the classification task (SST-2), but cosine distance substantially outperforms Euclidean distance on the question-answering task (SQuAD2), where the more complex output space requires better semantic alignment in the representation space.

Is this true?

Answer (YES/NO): NO